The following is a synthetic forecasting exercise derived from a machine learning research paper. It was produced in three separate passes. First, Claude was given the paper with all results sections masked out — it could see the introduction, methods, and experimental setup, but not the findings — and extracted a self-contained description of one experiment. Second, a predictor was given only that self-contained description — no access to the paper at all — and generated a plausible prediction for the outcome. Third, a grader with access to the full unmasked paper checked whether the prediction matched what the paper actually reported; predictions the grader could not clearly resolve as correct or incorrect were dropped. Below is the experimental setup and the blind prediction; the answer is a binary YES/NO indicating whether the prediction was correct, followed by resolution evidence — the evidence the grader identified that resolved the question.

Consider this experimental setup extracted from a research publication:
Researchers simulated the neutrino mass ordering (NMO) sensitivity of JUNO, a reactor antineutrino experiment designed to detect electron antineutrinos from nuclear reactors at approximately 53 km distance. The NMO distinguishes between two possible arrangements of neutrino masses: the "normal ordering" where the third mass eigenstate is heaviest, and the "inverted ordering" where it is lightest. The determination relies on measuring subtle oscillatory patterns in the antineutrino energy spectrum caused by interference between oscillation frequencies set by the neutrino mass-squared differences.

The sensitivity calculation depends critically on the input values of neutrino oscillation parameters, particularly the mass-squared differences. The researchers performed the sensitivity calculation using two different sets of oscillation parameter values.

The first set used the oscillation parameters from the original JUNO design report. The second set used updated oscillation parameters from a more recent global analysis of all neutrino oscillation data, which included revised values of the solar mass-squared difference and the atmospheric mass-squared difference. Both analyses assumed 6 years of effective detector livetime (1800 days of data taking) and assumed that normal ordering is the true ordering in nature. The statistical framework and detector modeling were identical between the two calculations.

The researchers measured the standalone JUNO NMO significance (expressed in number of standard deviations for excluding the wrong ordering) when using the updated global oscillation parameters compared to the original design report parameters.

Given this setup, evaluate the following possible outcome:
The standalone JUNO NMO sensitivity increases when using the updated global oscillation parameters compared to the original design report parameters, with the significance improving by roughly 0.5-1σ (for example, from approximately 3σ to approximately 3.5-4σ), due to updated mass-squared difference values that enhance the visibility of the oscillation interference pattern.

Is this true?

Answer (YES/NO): NO